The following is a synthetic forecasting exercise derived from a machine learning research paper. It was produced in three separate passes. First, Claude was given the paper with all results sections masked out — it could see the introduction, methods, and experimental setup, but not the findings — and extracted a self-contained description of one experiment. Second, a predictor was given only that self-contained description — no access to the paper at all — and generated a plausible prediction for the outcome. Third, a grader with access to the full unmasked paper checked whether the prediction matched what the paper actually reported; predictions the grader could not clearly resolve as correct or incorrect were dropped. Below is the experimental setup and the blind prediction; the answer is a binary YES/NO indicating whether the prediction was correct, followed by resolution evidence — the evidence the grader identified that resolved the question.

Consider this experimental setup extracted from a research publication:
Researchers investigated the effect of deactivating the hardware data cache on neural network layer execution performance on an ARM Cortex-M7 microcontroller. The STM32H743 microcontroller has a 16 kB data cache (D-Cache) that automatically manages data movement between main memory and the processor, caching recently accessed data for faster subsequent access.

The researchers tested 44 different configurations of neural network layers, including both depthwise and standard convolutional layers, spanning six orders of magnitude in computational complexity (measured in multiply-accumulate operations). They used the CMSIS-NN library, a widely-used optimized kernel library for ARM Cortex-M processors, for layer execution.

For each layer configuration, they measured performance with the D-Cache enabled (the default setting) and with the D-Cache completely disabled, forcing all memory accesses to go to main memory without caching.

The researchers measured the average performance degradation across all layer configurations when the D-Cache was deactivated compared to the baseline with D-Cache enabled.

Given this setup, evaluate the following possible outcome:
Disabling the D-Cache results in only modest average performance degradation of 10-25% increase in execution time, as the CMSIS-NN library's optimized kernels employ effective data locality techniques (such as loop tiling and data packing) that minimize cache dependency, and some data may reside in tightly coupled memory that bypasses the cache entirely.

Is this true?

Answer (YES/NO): NO